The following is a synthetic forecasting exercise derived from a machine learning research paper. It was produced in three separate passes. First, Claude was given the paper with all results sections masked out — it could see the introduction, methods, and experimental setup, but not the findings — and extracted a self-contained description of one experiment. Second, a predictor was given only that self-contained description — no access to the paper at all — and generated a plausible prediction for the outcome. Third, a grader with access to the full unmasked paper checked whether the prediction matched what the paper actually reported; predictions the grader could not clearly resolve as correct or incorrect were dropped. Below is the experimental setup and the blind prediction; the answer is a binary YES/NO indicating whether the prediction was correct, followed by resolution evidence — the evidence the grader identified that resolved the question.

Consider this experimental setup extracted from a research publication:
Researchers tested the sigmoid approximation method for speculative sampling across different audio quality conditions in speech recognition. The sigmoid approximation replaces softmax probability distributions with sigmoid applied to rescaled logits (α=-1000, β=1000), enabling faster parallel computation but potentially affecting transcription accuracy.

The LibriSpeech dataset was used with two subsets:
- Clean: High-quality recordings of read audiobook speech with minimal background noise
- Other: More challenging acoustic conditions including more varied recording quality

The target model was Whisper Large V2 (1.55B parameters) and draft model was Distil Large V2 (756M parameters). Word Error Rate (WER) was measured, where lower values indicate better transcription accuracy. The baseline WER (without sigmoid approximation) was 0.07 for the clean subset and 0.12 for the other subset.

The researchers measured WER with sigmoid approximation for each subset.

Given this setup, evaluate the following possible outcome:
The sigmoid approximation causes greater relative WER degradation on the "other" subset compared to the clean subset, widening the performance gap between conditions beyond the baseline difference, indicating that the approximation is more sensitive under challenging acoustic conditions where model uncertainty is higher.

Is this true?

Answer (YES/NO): NO